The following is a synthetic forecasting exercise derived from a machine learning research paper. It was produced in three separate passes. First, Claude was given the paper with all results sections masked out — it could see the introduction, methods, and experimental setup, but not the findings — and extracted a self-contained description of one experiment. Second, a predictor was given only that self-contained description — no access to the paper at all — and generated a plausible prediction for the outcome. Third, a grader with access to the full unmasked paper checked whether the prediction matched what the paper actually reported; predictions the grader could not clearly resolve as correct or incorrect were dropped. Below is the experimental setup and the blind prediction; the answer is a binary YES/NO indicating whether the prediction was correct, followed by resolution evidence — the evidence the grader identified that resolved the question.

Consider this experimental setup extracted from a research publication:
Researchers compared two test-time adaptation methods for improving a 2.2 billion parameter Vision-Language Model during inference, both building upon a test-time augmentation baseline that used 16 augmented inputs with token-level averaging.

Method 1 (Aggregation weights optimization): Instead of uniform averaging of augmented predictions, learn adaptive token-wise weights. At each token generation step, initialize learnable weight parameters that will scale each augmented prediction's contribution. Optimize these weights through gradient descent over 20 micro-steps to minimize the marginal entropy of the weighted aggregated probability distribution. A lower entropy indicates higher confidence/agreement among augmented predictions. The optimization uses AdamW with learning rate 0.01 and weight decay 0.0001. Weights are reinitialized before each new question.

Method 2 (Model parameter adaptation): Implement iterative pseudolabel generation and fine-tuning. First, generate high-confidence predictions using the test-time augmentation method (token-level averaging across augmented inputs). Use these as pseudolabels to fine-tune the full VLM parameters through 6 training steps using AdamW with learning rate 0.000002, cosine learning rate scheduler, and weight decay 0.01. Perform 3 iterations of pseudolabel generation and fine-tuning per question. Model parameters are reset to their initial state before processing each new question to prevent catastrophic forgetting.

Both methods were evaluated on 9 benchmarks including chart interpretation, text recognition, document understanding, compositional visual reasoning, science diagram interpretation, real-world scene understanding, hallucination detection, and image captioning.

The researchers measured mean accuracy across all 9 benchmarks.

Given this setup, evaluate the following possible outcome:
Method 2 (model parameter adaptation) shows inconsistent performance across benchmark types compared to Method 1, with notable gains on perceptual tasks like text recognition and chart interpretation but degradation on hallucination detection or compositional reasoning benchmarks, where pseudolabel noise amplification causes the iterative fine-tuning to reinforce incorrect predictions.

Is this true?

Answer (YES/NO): NO